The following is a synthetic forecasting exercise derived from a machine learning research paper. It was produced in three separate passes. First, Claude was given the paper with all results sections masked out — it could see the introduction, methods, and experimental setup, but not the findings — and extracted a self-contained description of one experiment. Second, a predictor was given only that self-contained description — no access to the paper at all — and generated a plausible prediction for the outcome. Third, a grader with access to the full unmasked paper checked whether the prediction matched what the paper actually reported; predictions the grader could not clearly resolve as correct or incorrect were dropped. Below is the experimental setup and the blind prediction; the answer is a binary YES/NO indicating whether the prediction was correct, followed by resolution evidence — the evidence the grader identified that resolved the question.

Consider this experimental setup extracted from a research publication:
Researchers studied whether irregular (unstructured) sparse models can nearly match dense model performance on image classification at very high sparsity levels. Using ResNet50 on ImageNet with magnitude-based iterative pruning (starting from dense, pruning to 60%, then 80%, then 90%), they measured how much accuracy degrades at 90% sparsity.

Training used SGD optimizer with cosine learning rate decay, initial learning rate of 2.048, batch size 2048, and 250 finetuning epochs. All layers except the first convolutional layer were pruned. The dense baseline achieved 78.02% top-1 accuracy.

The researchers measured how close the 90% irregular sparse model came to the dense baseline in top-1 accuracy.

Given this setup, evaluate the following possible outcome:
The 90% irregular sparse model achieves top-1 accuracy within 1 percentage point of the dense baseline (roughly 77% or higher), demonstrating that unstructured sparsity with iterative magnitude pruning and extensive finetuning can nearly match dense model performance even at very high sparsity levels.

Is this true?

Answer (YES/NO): NO